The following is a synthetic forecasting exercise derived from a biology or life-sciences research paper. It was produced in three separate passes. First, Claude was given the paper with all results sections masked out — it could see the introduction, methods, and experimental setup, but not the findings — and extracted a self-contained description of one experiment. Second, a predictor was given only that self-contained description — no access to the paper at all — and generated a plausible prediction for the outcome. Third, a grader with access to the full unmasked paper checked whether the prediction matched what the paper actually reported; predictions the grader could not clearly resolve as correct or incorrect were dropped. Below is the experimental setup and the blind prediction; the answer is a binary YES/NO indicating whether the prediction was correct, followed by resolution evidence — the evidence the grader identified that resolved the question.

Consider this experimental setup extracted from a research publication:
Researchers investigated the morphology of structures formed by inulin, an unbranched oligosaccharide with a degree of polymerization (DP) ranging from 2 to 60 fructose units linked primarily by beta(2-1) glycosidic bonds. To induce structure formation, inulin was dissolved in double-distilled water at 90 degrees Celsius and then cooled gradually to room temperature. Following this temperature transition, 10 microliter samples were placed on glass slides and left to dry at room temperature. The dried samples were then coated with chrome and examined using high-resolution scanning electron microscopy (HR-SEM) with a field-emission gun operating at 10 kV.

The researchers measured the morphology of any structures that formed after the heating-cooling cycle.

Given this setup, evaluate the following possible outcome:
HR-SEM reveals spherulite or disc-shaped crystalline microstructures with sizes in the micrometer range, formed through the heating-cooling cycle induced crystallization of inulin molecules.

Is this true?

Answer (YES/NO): NO